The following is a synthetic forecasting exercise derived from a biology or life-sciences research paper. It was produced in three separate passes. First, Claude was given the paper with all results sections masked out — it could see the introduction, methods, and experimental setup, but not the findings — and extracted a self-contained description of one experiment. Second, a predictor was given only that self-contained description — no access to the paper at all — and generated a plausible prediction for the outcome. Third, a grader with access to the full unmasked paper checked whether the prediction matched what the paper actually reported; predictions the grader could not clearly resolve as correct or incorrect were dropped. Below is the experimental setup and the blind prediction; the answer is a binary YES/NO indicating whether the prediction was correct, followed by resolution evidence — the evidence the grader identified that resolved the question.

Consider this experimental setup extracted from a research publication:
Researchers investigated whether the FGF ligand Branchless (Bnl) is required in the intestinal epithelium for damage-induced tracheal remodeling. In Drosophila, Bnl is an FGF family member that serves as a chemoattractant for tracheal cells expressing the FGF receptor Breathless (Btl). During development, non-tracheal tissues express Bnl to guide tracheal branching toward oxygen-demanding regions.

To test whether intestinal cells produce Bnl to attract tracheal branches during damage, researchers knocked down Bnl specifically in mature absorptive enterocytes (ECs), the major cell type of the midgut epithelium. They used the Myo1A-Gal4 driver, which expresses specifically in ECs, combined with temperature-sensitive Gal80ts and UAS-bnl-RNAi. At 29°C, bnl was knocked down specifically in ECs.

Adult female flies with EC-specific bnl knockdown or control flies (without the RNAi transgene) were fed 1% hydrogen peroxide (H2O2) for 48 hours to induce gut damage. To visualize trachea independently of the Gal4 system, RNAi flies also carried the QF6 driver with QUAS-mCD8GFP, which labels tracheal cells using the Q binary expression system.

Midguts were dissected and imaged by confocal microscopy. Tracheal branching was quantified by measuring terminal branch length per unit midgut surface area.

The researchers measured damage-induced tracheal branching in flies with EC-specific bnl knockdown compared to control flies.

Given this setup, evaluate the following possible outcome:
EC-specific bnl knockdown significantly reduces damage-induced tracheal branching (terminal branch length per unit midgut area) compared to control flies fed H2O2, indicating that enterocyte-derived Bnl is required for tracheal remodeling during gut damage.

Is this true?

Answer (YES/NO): YES